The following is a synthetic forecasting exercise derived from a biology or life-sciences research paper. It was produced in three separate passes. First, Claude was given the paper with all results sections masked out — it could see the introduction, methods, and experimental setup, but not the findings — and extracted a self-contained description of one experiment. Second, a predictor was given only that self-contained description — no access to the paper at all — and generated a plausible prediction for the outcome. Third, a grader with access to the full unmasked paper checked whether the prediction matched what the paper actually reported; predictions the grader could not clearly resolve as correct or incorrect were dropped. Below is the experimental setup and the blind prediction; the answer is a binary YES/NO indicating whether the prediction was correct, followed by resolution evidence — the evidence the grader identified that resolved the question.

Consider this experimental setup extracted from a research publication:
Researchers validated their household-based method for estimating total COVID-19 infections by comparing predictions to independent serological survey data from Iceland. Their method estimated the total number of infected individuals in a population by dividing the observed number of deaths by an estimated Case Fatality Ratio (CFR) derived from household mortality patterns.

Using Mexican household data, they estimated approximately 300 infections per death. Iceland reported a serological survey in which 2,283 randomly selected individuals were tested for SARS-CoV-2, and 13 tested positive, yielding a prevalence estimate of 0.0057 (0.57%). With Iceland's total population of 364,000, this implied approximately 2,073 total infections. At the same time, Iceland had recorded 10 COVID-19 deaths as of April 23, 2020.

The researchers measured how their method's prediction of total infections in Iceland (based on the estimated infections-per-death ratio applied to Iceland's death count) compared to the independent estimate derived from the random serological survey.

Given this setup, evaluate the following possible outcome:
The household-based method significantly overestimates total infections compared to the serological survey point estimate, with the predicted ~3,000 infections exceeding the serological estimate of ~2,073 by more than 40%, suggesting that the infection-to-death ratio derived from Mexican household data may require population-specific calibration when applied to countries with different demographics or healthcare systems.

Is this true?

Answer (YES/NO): YES